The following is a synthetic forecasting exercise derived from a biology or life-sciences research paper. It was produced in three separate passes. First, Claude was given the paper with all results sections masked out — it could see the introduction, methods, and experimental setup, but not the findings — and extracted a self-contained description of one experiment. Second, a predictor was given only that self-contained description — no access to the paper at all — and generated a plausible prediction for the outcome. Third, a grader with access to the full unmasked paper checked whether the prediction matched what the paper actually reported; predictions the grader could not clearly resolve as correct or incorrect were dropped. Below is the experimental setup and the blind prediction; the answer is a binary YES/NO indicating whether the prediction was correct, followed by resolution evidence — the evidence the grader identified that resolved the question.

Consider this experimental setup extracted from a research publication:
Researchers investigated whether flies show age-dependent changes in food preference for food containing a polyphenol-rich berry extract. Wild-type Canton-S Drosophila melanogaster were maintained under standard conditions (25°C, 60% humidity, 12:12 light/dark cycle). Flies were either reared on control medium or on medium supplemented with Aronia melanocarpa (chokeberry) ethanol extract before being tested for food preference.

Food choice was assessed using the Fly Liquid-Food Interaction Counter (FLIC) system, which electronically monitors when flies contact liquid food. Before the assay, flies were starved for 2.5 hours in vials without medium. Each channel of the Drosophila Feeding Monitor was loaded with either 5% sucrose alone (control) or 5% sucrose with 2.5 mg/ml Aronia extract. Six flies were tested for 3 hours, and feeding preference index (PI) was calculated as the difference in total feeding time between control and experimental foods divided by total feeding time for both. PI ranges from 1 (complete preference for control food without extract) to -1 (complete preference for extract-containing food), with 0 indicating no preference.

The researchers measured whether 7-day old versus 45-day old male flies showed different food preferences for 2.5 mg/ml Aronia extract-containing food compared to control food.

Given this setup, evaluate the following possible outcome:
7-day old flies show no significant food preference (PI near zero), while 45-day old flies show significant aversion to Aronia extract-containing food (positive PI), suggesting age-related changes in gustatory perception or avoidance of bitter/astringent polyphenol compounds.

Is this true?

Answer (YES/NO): NO